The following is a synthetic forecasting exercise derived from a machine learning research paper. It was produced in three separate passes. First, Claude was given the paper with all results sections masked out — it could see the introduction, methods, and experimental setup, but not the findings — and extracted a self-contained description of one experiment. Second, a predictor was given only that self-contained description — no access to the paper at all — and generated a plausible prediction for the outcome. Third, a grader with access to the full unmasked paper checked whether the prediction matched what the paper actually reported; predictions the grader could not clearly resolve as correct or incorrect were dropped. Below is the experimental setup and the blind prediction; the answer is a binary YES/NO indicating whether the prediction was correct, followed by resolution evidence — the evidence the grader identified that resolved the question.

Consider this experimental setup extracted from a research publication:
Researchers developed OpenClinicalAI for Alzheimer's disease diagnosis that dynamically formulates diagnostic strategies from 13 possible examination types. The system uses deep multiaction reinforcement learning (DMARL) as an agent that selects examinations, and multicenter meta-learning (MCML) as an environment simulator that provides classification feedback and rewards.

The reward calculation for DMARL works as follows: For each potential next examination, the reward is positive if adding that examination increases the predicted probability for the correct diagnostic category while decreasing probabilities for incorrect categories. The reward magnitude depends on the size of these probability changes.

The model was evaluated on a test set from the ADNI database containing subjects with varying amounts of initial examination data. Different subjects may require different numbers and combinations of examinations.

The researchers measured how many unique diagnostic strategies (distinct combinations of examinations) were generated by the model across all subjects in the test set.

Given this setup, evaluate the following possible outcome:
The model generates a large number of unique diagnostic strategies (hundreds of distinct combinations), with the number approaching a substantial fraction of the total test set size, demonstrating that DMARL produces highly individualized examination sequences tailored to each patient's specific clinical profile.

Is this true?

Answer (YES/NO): NO